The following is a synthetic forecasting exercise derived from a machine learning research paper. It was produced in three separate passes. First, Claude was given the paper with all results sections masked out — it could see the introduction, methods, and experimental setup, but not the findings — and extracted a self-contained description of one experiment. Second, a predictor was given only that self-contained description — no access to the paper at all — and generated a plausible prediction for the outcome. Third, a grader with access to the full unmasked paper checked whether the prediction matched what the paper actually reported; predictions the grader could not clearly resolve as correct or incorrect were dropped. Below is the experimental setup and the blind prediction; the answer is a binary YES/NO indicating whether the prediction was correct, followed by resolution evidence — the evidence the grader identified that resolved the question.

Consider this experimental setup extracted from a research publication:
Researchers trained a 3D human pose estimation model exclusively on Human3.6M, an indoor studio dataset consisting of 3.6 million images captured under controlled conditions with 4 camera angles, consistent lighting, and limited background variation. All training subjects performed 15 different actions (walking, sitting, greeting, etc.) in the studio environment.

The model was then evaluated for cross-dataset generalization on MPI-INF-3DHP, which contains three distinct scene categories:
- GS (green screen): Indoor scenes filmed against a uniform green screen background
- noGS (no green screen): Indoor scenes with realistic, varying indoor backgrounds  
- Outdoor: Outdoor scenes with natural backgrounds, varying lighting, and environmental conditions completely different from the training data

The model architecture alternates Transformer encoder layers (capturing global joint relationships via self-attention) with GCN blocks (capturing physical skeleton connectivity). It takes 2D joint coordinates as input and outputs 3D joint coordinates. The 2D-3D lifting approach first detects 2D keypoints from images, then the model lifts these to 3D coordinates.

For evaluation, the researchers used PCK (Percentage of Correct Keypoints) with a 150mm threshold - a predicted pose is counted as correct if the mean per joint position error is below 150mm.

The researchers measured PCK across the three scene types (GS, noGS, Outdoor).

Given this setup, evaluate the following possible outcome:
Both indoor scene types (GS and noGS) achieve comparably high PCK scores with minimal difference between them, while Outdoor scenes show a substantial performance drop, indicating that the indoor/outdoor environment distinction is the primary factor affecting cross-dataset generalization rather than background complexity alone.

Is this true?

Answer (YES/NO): NO